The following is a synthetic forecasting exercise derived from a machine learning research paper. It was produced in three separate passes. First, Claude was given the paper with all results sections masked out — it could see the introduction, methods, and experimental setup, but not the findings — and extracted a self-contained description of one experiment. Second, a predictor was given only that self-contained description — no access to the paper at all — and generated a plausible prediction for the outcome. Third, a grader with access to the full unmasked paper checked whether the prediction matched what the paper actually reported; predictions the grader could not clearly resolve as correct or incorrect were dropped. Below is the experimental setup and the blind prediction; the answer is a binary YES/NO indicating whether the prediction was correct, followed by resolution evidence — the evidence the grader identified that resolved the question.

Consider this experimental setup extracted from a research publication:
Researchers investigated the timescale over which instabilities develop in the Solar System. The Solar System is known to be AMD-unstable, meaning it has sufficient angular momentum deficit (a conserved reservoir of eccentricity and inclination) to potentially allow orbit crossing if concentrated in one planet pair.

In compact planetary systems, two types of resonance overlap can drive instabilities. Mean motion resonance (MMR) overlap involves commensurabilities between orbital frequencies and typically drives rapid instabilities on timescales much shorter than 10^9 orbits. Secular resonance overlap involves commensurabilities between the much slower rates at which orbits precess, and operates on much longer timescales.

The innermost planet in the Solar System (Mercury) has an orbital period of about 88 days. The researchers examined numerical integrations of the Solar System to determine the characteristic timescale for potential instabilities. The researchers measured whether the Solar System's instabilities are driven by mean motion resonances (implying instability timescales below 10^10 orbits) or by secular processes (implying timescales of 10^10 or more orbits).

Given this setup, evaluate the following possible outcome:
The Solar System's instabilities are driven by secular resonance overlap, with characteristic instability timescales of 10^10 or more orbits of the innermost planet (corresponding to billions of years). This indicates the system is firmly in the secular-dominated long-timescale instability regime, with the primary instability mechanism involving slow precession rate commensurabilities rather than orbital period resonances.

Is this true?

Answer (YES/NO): YES